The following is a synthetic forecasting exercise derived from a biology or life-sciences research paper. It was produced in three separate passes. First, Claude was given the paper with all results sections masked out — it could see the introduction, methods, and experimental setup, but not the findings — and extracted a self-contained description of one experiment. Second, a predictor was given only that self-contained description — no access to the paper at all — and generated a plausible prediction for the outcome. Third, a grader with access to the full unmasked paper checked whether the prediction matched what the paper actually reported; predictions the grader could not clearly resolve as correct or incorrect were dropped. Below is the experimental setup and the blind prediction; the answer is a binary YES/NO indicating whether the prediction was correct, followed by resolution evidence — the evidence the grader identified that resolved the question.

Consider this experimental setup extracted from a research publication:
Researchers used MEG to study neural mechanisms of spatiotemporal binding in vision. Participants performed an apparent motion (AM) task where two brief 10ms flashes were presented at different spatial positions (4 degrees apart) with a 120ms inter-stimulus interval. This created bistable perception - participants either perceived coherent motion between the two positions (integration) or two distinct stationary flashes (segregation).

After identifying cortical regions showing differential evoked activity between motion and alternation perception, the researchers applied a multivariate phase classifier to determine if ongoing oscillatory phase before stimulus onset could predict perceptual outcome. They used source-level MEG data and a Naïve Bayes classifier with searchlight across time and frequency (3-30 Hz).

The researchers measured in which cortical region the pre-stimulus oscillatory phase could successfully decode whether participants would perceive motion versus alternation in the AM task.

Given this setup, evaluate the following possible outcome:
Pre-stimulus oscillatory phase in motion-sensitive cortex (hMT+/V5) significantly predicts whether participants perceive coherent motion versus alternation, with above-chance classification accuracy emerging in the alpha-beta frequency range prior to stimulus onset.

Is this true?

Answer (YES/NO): NO